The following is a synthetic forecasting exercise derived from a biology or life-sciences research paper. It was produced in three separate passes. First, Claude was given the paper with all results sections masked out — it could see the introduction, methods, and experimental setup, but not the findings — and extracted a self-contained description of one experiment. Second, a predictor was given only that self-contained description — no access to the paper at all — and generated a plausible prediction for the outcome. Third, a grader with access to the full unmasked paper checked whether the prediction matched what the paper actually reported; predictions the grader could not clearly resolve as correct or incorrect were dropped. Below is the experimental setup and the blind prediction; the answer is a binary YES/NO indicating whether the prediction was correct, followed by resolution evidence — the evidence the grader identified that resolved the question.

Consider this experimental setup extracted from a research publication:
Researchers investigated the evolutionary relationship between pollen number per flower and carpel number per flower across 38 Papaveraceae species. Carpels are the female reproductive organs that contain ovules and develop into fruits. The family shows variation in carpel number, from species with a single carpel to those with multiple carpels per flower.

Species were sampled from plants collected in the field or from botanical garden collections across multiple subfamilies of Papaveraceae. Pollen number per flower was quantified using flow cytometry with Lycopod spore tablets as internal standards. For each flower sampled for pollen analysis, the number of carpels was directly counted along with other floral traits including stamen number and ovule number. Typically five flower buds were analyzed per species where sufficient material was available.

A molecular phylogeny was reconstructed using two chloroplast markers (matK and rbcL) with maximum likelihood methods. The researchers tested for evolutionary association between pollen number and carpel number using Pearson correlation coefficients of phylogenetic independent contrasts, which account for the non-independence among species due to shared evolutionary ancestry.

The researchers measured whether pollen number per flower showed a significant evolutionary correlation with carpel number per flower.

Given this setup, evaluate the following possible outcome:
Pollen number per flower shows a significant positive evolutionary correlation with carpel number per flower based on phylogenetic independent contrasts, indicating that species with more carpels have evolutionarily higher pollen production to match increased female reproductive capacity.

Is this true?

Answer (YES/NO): YES